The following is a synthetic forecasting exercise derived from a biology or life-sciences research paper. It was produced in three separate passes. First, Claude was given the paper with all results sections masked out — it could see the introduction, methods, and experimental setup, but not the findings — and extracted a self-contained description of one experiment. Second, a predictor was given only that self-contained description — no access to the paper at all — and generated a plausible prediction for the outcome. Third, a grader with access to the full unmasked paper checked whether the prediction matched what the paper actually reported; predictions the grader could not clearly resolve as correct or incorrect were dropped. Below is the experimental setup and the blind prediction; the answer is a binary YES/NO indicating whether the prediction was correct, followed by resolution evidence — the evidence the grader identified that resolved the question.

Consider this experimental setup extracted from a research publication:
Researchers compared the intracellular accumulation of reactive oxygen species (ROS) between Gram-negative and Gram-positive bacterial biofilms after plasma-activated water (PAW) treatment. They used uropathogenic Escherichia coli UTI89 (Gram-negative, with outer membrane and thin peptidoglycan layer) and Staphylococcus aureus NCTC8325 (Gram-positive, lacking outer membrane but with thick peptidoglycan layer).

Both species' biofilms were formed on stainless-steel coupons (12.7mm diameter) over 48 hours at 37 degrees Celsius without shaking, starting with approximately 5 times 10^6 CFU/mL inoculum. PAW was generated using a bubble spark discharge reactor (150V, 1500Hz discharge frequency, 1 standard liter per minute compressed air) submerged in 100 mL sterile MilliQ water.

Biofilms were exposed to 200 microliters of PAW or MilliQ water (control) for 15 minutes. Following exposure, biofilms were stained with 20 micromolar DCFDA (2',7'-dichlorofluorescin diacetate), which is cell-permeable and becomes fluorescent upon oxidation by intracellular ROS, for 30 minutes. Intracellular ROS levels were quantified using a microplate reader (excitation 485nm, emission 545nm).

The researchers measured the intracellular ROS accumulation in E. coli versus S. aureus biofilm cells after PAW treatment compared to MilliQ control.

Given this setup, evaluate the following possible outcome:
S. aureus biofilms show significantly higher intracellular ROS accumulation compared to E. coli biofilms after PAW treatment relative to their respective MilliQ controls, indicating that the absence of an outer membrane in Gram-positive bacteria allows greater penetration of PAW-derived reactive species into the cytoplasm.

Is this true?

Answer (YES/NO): YES